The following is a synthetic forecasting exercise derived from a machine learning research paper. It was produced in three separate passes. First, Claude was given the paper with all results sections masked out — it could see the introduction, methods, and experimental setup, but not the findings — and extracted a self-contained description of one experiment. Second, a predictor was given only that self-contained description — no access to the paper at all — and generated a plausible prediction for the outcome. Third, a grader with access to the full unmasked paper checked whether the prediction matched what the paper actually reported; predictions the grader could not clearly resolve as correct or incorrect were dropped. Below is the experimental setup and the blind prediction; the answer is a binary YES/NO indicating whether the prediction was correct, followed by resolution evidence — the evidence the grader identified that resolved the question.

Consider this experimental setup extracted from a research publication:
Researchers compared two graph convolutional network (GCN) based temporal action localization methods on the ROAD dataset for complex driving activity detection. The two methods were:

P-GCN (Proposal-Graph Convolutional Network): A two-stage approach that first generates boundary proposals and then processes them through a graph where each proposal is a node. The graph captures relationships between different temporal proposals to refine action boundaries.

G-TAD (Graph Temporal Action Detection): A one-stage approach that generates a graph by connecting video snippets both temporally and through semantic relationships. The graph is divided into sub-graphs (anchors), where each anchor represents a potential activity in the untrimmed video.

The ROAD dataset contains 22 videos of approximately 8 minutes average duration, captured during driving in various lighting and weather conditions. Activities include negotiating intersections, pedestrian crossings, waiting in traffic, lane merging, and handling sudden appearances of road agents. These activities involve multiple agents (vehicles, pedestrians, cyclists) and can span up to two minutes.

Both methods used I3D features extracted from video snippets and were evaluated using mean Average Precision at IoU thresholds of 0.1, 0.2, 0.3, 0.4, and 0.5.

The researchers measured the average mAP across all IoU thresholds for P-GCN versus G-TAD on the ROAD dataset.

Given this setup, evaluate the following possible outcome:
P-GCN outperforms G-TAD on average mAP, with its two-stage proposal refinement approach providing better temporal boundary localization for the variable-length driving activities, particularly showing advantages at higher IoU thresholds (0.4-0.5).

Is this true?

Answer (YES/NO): NO